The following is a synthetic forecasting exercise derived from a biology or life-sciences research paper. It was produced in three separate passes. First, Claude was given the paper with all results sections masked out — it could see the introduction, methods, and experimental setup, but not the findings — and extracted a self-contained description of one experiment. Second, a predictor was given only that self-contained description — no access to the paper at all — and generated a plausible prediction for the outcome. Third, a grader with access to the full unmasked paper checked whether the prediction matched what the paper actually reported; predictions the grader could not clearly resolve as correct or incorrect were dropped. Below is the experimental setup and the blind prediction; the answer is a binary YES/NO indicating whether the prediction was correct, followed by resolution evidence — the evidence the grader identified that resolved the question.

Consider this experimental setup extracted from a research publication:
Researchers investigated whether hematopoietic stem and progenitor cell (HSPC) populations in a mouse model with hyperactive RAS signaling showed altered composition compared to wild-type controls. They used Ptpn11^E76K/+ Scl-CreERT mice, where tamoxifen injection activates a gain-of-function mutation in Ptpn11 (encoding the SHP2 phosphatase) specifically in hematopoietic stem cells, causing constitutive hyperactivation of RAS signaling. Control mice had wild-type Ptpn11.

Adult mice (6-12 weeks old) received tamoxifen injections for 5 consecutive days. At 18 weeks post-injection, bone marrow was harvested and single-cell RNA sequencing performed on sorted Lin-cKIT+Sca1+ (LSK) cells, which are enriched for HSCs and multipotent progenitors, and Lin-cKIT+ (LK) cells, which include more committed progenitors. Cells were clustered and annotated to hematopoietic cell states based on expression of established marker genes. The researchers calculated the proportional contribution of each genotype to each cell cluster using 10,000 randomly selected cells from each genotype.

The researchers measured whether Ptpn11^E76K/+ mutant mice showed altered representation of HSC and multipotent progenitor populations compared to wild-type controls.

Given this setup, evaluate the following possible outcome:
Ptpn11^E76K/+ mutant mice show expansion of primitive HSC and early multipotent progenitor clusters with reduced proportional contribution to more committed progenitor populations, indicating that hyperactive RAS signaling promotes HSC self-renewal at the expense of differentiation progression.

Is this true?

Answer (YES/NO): NO